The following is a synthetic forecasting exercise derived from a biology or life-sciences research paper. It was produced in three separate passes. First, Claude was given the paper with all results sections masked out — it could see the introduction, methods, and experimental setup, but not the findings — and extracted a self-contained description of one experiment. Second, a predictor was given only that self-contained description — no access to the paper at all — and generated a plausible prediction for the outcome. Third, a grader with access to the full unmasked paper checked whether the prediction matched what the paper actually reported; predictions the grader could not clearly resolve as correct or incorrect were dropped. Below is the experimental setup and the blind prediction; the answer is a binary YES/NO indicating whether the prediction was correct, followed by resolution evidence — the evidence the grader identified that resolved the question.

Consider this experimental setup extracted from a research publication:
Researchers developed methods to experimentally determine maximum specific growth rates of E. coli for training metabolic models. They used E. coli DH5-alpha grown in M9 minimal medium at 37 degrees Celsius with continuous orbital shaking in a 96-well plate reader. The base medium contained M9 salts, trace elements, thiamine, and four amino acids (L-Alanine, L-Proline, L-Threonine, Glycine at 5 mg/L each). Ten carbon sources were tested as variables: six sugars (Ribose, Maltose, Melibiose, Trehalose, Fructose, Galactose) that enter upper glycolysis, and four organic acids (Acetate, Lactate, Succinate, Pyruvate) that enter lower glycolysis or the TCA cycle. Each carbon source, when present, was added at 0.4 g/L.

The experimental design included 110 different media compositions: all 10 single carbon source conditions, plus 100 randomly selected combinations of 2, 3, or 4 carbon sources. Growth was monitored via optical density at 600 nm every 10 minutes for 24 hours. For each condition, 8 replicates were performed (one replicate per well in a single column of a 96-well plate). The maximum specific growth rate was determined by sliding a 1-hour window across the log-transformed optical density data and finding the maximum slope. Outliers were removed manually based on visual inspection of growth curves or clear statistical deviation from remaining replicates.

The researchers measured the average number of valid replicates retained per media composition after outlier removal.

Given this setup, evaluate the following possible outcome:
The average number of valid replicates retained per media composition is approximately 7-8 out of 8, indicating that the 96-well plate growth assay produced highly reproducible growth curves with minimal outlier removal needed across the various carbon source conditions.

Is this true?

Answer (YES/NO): NO